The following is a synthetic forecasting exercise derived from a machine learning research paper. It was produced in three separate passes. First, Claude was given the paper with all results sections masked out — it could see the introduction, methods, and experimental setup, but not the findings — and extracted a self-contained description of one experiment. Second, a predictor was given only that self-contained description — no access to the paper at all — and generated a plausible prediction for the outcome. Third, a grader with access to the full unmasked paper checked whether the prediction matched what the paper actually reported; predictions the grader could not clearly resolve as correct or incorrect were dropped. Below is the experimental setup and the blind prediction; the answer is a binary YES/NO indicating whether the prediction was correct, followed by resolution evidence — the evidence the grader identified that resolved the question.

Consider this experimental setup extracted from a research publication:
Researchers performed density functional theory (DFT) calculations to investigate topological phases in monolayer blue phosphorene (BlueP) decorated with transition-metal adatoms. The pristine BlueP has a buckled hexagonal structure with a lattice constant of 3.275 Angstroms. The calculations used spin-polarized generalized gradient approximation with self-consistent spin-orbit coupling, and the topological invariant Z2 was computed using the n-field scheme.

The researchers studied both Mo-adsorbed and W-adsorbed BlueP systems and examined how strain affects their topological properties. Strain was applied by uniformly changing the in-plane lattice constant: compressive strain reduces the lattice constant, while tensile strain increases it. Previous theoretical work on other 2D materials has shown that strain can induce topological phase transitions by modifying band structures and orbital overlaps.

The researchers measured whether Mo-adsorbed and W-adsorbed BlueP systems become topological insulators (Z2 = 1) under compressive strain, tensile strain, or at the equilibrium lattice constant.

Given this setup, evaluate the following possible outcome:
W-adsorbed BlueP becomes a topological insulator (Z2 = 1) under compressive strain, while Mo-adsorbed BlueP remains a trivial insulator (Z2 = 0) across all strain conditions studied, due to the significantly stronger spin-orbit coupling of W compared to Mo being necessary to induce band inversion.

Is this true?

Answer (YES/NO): NO